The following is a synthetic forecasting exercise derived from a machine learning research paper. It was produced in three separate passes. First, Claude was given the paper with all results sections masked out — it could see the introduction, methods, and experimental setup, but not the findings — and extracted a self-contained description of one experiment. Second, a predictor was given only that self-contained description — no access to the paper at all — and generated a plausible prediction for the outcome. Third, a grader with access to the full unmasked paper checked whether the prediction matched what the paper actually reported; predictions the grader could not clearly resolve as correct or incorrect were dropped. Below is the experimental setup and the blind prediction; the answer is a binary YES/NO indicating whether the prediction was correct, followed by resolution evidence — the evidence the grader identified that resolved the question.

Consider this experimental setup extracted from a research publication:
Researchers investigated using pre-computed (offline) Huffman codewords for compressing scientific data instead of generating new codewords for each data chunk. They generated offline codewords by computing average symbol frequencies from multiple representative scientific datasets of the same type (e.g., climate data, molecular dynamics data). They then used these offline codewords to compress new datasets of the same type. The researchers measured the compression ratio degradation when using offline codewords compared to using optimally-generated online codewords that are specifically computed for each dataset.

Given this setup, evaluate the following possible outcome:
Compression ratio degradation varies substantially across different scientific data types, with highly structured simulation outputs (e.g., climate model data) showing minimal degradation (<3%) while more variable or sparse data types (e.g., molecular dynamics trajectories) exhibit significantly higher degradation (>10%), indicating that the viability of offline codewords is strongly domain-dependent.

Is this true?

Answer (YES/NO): NO